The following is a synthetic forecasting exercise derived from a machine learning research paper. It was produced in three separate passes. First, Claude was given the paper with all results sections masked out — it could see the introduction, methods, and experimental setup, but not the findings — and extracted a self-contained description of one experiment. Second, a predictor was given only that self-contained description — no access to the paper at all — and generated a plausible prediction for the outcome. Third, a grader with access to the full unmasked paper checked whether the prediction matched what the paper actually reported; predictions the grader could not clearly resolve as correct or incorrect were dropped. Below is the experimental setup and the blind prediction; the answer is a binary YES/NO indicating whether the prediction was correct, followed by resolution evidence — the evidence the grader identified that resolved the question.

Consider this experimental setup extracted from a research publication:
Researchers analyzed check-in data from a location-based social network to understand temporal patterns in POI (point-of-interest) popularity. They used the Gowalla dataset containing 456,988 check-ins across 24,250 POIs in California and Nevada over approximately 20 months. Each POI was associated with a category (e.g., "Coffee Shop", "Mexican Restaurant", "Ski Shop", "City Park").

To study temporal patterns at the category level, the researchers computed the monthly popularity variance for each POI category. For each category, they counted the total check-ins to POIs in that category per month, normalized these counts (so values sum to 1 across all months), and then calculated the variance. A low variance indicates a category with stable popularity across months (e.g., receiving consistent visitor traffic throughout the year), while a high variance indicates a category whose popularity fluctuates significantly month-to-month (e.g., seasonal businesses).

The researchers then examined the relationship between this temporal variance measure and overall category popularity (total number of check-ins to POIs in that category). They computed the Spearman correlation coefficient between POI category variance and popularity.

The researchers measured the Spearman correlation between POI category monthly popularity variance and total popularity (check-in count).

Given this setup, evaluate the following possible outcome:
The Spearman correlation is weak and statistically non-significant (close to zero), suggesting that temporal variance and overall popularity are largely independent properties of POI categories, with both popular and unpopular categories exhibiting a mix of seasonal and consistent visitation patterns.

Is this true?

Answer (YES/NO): NO